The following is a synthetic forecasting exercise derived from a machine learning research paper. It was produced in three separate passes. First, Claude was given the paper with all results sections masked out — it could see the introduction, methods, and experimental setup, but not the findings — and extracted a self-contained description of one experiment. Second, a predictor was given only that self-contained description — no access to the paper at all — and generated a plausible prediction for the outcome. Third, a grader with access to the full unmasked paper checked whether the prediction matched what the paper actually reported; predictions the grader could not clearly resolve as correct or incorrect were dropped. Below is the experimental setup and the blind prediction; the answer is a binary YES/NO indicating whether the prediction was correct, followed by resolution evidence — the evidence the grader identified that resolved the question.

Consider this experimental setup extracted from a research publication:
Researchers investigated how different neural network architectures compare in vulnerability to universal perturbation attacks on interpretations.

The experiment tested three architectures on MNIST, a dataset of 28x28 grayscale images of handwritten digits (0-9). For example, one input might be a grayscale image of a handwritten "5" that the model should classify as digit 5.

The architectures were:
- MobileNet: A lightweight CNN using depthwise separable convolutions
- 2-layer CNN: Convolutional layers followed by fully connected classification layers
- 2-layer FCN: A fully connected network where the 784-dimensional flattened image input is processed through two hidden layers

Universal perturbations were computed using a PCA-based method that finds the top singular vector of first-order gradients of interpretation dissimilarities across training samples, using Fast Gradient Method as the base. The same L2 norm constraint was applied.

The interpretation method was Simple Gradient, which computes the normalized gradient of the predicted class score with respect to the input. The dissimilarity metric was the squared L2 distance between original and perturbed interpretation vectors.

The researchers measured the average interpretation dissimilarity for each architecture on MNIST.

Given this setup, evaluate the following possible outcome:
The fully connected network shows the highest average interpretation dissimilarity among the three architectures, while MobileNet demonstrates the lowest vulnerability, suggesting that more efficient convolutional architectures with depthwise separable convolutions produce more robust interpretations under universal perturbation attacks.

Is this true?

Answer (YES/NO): NO